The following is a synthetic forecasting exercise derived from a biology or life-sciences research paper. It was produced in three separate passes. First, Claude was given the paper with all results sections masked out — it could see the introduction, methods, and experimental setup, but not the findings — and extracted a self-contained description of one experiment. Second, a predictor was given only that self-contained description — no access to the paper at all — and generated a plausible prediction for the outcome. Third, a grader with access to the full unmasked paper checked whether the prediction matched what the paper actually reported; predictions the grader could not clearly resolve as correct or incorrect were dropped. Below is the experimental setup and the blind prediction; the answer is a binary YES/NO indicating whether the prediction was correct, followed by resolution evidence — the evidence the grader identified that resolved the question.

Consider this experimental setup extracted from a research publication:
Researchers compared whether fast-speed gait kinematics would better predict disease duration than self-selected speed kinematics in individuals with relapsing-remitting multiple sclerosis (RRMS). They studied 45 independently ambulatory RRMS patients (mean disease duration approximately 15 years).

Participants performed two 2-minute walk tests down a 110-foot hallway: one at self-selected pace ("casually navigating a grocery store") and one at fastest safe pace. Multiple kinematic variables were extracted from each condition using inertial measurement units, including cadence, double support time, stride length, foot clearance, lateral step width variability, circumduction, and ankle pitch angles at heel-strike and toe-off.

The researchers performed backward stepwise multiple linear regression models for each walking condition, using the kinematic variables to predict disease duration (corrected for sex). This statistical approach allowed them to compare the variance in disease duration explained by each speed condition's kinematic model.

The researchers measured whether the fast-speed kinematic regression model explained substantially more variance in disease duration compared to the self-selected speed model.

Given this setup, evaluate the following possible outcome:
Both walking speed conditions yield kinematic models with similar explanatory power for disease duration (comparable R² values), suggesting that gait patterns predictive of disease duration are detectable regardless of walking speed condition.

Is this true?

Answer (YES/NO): YES